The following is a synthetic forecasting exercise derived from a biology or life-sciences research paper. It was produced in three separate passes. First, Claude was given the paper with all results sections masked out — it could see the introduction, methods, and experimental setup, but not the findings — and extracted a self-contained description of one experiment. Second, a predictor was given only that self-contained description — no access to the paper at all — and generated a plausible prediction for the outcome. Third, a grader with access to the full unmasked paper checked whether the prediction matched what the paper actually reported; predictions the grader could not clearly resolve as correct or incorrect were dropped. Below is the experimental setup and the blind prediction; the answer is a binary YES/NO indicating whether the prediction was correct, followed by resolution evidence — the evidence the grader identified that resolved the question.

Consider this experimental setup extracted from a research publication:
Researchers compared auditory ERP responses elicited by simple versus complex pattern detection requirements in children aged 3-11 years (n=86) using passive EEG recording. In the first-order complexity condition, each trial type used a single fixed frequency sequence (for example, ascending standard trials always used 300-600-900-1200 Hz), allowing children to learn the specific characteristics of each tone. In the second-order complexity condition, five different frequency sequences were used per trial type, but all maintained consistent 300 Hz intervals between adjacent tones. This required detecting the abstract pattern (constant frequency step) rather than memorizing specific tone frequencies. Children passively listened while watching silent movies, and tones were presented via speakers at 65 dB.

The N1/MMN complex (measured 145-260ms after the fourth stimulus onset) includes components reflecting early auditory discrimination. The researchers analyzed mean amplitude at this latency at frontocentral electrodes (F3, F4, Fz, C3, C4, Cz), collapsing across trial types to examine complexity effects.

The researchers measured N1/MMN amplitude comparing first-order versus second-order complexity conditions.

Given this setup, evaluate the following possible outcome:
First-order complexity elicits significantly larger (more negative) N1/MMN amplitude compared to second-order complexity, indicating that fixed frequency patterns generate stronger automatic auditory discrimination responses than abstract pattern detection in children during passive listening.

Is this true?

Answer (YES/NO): YES